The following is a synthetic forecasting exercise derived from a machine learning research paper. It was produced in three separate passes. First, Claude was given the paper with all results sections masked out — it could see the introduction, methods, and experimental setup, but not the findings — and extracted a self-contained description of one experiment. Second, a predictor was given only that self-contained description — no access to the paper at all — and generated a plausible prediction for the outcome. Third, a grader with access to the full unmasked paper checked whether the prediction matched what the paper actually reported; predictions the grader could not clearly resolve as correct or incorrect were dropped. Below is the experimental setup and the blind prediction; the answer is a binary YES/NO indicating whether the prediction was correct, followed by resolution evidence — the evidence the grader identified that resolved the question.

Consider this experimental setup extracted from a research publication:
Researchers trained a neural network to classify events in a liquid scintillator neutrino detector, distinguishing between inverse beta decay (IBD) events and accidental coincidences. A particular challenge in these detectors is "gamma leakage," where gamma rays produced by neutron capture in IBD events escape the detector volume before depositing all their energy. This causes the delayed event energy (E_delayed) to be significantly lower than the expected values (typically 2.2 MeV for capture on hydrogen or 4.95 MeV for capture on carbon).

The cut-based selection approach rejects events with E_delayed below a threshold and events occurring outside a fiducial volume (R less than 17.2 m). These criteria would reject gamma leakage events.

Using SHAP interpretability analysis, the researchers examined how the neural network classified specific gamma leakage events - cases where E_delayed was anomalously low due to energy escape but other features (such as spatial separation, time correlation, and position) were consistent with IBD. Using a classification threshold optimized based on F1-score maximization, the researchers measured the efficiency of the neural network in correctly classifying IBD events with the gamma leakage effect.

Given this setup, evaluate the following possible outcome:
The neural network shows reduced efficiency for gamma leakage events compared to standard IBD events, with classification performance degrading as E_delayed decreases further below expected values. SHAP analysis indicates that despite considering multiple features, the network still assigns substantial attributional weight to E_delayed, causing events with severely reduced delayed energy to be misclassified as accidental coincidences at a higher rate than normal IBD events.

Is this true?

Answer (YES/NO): NO